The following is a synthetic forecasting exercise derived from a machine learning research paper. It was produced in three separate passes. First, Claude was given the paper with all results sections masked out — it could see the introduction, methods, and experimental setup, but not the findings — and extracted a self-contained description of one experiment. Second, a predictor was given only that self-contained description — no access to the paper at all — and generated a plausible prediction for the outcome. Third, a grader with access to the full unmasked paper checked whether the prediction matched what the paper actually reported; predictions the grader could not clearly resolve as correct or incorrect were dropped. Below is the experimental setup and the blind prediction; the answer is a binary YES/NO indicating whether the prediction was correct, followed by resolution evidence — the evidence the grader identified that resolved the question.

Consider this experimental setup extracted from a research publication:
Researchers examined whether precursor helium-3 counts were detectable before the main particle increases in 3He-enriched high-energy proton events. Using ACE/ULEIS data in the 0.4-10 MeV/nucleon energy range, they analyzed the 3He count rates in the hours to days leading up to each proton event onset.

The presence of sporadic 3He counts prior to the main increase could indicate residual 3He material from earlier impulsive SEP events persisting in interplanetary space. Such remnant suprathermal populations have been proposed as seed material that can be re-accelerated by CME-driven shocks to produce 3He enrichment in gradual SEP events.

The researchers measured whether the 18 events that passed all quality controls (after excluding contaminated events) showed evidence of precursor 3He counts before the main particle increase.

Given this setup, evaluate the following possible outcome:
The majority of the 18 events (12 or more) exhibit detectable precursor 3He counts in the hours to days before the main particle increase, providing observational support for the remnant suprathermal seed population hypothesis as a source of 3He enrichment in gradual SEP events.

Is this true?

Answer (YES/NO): YES